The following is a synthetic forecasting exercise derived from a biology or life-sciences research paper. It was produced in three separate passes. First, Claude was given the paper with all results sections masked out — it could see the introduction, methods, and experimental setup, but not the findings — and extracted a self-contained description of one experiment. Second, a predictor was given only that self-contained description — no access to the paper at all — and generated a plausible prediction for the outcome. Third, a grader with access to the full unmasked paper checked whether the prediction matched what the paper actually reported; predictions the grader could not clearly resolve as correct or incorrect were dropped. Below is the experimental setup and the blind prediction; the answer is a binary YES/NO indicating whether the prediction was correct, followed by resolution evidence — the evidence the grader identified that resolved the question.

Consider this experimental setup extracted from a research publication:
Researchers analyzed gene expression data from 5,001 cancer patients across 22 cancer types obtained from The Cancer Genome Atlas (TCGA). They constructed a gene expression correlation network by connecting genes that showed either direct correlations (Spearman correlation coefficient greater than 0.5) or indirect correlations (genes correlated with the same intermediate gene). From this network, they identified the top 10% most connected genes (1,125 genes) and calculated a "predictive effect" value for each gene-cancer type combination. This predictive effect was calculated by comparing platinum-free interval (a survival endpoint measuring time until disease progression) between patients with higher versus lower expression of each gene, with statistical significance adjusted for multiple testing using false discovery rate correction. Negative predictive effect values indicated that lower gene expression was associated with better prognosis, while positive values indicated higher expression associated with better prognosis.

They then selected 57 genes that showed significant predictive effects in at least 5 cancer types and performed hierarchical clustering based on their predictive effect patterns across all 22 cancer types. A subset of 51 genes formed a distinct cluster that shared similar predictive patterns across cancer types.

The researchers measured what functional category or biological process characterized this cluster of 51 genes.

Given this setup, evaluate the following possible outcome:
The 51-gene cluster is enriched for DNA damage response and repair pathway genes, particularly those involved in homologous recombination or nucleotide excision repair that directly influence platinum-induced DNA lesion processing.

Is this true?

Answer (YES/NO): NO